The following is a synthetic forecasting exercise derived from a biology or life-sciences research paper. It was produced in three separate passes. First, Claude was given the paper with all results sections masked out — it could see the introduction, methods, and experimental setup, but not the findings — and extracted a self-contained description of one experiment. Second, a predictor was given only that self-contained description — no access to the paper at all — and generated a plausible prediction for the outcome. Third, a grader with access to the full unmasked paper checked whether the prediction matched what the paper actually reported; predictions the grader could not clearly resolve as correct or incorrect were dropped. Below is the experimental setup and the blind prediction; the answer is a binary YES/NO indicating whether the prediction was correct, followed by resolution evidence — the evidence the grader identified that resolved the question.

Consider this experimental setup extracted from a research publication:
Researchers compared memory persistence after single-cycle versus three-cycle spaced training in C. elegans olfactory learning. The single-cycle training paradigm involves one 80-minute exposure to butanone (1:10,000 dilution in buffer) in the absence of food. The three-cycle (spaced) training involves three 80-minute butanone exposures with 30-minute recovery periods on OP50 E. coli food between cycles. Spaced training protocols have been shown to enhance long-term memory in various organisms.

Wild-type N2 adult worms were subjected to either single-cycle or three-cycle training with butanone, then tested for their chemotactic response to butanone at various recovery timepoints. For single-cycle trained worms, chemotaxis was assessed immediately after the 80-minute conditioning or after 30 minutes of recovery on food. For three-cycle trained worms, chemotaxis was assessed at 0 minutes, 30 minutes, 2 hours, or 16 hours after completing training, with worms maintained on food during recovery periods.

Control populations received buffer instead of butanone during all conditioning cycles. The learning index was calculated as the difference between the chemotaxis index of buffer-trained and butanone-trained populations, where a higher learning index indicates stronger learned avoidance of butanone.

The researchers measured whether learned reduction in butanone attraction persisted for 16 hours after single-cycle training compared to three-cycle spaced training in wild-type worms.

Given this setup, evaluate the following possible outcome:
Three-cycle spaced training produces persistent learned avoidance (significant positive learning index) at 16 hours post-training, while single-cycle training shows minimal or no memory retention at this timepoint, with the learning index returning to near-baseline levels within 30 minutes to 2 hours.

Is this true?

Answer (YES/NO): YES